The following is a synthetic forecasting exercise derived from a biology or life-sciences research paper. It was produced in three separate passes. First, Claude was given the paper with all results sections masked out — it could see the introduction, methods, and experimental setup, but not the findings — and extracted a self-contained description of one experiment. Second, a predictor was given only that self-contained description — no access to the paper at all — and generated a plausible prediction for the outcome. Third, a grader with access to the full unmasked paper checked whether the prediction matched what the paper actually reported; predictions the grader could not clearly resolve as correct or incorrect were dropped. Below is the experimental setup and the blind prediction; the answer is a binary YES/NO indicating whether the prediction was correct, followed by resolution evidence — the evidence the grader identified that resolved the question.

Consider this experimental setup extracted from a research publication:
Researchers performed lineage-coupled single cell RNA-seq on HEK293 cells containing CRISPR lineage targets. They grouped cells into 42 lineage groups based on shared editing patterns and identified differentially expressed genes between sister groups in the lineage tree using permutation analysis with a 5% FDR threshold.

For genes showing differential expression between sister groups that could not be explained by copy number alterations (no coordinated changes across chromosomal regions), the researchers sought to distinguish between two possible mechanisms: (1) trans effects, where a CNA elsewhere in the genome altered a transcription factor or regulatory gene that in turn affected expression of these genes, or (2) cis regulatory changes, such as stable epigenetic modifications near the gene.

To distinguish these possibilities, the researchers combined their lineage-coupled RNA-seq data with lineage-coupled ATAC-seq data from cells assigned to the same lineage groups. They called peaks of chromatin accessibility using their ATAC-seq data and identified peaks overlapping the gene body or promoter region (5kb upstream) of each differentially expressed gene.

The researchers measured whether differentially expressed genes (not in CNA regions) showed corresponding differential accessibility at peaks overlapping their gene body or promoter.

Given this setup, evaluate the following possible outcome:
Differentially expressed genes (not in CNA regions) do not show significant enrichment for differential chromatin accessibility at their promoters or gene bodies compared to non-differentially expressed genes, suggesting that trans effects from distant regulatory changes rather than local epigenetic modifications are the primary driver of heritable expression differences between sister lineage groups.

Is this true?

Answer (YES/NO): YES